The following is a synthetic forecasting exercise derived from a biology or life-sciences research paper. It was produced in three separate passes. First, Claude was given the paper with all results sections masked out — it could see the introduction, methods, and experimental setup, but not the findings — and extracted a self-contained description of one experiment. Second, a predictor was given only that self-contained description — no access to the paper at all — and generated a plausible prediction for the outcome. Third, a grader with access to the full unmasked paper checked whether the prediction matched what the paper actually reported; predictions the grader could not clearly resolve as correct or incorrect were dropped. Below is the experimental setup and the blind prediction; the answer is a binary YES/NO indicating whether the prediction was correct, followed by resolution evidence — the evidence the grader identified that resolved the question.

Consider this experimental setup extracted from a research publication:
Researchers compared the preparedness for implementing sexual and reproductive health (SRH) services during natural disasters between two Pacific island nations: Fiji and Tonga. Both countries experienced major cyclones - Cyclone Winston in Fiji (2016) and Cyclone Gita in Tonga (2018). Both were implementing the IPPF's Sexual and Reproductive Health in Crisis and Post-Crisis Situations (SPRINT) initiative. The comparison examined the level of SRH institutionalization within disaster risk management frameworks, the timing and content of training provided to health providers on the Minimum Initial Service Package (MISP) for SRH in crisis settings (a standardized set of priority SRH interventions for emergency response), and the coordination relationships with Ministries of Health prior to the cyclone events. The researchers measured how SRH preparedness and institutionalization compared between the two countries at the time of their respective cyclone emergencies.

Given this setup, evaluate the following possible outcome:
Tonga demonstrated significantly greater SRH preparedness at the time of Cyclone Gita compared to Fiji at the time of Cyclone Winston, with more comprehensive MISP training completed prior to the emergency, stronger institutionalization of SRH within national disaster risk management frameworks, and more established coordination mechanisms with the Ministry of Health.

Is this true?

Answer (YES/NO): YES